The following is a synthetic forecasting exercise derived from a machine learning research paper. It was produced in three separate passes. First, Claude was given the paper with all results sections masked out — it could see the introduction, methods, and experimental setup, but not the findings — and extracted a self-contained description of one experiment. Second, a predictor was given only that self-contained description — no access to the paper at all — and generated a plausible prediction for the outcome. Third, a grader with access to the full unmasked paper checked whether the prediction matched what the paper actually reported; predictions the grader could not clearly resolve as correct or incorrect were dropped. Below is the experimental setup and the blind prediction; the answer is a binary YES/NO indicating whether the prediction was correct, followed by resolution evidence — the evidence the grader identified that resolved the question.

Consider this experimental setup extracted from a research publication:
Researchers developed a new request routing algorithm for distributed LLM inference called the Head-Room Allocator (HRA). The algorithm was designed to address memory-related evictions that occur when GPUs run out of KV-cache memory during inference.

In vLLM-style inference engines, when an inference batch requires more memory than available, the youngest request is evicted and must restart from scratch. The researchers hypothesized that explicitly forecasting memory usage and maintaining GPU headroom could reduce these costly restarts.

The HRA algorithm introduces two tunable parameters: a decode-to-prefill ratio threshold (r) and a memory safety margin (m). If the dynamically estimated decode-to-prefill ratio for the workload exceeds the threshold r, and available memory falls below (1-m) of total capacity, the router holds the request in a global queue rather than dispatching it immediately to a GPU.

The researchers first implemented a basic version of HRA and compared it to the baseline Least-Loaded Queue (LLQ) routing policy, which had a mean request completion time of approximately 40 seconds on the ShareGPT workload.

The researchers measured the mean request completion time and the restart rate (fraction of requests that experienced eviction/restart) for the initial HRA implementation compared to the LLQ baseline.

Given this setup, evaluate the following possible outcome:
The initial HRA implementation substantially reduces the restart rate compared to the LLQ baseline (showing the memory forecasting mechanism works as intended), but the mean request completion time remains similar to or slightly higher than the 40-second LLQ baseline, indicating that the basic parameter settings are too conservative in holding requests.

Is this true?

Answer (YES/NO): NO